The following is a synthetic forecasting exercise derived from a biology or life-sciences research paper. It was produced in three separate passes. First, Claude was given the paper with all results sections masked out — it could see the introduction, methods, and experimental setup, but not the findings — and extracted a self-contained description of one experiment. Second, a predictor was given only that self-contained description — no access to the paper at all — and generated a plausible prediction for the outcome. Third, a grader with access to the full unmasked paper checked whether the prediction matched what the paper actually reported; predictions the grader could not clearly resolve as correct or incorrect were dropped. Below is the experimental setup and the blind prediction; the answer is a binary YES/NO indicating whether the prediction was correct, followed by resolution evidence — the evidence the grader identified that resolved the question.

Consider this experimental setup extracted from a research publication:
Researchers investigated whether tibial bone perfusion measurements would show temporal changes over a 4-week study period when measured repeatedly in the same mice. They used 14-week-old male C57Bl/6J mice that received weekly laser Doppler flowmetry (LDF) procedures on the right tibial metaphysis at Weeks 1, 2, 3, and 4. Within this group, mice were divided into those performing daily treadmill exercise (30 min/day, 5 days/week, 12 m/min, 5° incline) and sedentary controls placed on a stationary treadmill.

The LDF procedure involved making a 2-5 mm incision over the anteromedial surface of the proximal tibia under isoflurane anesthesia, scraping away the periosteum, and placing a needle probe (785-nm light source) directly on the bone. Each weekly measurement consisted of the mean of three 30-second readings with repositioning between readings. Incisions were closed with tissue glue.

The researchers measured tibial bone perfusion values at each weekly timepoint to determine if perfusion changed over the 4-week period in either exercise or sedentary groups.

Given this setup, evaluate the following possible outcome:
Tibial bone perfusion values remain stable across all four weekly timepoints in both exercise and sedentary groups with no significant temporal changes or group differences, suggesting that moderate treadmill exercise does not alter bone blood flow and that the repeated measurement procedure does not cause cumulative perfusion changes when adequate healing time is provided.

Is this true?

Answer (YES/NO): NO